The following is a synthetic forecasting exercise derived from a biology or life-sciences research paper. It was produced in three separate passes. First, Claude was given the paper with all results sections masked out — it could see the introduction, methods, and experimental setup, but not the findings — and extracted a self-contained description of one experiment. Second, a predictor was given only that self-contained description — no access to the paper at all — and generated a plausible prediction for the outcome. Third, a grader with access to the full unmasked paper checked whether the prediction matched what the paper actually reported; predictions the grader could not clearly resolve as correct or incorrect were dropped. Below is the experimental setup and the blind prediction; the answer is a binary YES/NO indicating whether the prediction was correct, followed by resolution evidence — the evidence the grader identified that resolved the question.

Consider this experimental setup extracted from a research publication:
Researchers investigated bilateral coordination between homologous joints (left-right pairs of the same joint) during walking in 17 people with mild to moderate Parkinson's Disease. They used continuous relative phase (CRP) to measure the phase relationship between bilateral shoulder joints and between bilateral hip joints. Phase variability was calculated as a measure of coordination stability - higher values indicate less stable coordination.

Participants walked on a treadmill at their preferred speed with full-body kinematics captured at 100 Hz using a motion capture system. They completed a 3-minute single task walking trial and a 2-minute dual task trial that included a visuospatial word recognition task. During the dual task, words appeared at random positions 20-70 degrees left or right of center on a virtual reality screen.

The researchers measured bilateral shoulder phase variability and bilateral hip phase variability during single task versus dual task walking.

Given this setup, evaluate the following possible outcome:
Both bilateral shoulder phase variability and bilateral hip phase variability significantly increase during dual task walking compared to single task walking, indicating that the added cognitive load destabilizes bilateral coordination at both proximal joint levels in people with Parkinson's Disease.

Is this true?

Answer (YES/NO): NO